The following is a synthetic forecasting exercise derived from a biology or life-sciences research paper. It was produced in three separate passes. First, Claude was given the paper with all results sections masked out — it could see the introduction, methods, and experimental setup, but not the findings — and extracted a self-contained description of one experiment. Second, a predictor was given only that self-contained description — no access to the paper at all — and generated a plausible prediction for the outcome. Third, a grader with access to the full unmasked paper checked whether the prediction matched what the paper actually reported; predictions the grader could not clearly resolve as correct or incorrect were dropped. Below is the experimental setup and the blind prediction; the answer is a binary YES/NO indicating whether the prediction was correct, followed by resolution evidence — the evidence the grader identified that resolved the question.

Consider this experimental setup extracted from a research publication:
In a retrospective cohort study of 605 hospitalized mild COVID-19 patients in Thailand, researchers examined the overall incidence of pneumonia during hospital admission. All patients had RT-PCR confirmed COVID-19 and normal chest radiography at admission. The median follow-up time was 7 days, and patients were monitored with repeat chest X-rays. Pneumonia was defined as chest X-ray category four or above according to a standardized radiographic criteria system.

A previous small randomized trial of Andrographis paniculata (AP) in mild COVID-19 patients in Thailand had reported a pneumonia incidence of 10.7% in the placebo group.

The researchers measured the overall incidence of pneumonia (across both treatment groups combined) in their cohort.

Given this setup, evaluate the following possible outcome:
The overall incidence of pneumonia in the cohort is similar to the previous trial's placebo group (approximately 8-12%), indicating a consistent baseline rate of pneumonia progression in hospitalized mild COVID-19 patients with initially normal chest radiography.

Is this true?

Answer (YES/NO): YES